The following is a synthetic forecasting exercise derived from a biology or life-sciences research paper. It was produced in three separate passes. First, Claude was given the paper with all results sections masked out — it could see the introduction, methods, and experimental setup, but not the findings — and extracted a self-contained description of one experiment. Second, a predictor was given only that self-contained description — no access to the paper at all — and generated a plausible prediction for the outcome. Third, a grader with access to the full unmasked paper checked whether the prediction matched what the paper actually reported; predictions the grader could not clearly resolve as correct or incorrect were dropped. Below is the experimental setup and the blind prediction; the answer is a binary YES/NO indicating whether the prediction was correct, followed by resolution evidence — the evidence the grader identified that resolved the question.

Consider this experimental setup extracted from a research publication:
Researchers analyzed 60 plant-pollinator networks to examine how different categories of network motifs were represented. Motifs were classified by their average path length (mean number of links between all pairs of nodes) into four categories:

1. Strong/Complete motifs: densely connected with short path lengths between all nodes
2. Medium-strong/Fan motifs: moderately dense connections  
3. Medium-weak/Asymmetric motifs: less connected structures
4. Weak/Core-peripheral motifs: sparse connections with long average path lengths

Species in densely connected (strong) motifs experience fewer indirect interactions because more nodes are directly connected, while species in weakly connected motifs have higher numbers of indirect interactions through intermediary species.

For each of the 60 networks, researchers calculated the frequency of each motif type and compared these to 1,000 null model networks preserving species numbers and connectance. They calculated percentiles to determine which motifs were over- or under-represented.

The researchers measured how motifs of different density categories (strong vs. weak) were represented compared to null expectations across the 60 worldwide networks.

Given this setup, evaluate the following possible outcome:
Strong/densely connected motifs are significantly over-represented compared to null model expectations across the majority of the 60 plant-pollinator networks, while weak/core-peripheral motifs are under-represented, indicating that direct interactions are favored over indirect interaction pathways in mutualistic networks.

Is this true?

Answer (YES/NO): YES